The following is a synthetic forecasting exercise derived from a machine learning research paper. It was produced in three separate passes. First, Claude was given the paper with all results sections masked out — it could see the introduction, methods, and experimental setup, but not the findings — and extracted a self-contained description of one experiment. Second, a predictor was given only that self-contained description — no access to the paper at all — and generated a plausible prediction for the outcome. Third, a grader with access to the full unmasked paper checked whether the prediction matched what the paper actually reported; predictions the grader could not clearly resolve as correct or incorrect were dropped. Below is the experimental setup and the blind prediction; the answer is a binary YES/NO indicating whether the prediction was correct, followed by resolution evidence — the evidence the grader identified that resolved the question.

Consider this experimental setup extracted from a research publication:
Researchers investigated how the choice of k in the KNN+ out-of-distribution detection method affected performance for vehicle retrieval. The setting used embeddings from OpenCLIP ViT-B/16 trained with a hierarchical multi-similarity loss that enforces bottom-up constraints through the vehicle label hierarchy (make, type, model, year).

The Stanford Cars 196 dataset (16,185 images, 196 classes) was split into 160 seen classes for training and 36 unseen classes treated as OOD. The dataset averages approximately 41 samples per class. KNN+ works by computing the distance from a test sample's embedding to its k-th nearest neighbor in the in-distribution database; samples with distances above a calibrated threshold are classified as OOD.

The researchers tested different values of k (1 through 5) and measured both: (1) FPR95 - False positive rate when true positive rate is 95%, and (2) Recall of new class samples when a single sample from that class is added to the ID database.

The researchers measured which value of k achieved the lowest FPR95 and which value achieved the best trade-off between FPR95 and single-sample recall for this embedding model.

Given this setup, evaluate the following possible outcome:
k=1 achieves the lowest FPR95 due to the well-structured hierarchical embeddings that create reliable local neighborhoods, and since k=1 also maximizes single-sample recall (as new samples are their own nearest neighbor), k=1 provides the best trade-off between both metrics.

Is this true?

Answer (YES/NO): NO